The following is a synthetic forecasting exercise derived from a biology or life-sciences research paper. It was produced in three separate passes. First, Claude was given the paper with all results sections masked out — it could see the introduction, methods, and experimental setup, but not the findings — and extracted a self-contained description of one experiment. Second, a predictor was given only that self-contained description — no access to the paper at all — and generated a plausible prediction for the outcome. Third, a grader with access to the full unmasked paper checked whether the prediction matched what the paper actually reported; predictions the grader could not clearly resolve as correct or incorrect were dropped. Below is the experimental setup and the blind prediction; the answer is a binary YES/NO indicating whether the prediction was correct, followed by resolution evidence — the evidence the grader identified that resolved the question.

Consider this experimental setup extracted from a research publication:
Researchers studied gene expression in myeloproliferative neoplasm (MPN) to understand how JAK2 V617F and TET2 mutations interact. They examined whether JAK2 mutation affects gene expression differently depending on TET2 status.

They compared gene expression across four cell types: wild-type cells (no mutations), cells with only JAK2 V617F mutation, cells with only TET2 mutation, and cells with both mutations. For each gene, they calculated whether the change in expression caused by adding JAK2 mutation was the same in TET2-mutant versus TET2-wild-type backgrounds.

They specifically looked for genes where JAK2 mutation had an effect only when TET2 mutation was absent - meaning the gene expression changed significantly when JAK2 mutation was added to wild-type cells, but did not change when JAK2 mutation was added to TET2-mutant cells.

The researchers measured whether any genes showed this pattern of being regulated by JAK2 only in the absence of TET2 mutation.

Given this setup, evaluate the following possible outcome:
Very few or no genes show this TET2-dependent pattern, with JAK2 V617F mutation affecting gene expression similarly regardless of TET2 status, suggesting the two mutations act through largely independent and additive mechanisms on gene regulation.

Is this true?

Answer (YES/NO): NO